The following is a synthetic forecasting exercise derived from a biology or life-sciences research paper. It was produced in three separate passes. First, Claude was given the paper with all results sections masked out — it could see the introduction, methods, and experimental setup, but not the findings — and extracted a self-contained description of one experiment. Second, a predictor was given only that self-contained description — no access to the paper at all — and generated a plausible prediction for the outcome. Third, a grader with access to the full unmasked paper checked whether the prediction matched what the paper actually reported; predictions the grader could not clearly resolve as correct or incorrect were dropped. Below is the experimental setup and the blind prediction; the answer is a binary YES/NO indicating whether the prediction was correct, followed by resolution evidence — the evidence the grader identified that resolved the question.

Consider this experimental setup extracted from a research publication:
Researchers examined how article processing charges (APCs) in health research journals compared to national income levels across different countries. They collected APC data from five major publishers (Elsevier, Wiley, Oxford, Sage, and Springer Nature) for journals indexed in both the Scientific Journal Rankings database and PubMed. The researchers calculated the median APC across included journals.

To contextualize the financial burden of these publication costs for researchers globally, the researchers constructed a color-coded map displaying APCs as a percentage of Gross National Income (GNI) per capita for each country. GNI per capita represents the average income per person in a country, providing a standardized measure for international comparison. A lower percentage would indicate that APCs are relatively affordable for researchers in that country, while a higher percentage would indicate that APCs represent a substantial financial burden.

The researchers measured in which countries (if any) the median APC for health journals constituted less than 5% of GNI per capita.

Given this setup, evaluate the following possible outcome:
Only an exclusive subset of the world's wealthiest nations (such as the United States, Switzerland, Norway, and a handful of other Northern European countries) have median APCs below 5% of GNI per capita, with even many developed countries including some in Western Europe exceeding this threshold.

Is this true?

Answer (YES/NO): NO